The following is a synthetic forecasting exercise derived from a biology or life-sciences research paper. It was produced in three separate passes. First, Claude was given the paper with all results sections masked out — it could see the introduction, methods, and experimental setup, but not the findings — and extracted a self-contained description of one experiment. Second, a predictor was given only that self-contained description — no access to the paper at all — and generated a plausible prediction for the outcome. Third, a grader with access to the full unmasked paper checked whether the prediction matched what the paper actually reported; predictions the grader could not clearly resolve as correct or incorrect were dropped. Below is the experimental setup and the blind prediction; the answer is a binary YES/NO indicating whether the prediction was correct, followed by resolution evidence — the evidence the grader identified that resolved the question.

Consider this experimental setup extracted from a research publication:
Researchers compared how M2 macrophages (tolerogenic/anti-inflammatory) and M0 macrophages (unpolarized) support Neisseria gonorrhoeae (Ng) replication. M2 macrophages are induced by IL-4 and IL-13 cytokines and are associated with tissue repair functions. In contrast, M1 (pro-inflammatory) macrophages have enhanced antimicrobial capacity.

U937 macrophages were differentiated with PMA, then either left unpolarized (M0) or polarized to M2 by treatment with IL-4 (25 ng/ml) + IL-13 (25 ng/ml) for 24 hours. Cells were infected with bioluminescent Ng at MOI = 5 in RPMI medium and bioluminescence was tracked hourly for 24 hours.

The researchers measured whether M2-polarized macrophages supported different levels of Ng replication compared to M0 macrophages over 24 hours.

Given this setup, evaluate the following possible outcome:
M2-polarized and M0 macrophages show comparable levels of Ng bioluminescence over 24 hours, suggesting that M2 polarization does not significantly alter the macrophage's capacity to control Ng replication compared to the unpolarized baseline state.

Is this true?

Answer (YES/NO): YES